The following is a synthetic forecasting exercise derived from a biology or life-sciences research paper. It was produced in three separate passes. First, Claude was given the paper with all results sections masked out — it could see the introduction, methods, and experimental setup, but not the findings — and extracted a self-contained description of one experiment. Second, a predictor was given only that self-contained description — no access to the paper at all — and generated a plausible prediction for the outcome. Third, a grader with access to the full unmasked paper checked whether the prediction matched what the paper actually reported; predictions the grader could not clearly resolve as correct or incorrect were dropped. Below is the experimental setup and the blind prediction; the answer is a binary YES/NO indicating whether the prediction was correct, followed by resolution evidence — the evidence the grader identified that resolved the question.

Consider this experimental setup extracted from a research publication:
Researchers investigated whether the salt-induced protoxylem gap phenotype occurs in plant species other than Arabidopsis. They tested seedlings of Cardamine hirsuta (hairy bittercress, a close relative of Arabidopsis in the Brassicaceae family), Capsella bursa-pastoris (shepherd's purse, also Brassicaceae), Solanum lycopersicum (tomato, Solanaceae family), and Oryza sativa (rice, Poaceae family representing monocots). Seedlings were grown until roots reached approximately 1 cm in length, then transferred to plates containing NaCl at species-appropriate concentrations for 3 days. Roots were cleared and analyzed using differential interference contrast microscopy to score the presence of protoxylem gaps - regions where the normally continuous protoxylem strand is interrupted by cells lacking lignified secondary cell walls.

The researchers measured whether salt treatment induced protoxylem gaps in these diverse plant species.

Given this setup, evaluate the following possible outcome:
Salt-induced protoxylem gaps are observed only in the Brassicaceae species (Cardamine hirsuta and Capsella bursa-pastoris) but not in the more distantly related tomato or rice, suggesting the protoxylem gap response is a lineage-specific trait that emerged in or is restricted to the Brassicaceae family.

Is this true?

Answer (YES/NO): NO